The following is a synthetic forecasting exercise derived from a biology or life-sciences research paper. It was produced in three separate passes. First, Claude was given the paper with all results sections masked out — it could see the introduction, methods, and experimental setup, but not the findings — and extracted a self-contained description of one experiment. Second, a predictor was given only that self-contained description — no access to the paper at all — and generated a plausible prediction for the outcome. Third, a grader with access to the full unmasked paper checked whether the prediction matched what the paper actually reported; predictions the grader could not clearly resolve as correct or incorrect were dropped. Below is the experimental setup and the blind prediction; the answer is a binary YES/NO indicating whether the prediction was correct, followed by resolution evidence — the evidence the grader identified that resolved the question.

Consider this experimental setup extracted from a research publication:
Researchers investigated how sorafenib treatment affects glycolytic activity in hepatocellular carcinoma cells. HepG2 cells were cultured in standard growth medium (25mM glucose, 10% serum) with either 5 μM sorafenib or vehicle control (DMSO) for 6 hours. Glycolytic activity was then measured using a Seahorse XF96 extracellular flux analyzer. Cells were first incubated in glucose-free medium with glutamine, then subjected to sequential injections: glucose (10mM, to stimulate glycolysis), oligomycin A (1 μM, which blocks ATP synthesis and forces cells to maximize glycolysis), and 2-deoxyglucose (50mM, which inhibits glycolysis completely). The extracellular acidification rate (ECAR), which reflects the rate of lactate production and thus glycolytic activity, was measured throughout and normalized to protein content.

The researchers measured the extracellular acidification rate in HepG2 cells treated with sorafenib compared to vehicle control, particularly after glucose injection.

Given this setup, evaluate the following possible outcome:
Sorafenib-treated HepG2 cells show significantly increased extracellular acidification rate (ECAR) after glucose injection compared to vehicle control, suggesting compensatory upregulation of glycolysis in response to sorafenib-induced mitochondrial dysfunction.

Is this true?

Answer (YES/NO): YES